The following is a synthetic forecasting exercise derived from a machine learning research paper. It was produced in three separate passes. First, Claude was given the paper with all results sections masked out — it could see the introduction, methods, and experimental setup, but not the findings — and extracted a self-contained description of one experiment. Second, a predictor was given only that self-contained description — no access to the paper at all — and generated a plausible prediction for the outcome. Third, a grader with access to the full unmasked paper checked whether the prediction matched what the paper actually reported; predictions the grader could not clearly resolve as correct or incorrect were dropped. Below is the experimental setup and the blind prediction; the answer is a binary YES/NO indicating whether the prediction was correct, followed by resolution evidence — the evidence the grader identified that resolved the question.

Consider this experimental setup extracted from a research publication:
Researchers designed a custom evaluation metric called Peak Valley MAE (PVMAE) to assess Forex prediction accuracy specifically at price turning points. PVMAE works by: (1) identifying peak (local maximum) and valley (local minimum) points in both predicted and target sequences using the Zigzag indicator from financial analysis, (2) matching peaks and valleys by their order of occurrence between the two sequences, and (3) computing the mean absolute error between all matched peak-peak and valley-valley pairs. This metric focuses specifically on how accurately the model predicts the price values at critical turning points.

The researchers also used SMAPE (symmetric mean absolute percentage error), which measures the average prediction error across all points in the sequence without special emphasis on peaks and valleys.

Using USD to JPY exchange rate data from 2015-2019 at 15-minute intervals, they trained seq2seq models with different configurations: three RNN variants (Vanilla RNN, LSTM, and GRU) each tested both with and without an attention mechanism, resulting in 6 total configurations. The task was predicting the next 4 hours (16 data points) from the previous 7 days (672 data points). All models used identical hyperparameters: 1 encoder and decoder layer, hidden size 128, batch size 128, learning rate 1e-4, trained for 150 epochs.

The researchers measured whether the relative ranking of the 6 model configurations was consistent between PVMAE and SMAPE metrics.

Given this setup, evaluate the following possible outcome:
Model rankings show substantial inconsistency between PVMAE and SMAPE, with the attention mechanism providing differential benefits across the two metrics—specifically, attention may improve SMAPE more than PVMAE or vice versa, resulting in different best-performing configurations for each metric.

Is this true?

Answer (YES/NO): YES